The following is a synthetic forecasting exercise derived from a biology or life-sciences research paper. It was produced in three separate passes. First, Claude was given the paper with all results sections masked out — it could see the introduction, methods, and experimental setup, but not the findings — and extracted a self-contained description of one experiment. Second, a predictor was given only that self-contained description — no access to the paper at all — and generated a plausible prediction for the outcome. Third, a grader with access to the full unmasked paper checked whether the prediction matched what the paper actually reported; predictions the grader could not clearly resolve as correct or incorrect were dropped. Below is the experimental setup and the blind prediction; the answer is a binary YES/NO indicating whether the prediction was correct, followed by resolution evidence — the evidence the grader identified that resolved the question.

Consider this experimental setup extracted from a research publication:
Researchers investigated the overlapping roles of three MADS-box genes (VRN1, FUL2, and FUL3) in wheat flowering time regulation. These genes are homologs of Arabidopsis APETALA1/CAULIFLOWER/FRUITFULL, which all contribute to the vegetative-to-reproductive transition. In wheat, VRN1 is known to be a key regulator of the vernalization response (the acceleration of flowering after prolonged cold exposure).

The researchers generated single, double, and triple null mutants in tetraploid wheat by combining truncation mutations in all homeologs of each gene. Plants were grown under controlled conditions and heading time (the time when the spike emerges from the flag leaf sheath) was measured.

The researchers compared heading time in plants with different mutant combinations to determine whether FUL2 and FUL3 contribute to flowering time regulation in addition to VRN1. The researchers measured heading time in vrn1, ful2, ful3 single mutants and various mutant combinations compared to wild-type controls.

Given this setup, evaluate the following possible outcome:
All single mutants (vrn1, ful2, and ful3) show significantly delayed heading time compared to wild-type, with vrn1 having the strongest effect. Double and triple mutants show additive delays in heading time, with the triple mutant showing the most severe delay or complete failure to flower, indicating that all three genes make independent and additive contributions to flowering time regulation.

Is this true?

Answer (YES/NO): NO